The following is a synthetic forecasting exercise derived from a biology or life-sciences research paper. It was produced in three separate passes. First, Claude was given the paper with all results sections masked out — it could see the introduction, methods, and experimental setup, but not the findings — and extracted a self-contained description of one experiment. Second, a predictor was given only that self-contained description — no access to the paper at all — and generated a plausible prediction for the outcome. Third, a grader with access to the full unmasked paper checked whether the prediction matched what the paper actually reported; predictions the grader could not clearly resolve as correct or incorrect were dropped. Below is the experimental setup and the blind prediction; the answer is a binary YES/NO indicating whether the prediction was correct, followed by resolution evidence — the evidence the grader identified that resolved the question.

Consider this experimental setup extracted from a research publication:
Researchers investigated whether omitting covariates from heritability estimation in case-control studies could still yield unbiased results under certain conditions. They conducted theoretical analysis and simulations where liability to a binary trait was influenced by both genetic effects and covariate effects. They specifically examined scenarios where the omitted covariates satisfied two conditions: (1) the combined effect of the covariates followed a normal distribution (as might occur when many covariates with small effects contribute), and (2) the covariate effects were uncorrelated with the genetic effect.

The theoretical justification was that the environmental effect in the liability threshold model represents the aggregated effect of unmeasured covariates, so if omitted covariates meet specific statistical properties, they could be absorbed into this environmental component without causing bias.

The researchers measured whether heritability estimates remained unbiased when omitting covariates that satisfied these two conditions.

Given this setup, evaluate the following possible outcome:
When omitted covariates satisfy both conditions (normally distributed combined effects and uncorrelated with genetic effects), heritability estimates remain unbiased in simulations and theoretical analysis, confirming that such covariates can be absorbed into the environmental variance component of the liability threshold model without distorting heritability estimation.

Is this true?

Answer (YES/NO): YES